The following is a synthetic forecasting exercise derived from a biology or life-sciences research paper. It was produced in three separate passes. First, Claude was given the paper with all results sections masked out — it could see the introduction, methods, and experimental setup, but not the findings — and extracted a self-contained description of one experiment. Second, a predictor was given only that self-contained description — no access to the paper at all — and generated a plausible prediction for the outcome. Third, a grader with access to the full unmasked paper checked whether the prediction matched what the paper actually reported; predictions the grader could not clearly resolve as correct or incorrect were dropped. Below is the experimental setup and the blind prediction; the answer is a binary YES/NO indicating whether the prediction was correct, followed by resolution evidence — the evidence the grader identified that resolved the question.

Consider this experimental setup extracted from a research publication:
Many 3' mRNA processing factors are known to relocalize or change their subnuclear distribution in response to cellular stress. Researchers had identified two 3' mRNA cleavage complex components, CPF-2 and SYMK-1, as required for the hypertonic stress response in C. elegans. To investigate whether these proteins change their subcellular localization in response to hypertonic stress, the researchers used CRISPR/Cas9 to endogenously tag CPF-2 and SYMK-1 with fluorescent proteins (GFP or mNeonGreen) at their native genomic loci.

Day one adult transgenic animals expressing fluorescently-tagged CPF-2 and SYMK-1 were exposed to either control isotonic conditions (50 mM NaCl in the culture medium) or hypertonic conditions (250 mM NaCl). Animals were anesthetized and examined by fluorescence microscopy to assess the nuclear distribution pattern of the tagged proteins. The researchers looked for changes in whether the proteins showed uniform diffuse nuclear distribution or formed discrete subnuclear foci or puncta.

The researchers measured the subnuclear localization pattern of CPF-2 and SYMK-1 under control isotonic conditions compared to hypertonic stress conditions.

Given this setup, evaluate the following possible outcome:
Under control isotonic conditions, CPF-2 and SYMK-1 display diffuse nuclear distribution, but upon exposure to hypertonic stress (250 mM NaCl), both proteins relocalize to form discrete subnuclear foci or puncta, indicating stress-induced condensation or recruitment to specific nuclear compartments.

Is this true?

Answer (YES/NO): YES